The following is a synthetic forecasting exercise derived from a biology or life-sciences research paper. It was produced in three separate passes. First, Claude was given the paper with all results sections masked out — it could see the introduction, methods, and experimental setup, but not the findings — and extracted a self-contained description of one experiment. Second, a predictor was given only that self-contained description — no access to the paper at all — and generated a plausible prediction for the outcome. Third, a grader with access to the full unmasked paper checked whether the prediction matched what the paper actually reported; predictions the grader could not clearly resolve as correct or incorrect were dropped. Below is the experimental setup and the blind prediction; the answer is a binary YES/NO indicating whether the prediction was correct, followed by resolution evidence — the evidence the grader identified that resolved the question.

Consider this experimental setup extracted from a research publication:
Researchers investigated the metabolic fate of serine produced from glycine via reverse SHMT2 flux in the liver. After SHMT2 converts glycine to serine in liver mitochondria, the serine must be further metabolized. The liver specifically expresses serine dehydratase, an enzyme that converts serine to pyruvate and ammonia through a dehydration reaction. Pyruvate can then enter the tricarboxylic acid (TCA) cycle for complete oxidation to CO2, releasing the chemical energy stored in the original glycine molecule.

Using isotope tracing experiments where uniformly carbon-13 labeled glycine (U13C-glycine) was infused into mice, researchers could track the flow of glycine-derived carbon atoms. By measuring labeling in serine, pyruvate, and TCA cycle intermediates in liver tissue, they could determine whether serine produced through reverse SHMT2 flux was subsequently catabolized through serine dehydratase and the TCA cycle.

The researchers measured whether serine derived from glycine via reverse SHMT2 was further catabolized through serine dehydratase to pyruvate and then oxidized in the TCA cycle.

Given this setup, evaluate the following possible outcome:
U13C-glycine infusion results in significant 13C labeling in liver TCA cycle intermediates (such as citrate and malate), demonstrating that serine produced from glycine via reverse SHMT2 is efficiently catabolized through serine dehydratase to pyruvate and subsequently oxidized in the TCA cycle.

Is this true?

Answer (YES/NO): YES